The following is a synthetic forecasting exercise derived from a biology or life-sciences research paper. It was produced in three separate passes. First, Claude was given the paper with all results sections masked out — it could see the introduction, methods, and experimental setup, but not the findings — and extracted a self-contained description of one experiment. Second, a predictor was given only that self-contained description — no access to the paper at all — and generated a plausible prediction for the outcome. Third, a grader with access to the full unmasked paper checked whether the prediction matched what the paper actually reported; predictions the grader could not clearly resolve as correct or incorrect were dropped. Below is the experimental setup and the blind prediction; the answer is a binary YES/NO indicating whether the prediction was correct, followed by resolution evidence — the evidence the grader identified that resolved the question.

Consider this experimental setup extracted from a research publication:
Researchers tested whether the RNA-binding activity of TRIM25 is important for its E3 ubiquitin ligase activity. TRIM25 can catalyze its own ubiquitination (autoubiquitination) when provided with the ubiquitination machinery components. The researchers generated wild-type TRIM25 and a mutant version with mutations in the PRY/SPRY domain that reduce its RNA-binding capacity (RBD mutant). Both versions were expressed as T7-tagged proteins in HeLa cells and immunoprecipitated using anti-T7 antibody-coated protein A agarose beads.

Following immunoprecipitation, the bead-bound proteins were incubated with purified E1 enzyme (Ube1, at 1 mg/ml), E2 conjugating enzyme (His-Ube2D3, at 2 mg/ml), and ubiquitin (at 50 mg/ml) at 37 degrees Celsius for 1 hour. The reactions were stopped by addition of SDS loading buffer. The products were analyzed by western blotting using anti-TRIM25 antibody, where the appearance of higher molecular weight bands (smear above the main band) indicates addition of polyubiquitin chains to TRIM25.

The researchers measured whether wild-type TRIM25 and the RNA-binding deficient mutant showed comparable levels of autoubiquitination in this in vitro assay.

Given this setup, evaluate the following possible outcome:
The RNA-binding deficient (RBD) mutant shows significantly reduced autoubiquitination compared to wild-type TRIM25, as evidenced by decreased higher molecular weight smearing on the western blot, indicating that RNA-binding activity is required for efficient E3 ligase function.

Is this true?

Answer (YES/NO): YES